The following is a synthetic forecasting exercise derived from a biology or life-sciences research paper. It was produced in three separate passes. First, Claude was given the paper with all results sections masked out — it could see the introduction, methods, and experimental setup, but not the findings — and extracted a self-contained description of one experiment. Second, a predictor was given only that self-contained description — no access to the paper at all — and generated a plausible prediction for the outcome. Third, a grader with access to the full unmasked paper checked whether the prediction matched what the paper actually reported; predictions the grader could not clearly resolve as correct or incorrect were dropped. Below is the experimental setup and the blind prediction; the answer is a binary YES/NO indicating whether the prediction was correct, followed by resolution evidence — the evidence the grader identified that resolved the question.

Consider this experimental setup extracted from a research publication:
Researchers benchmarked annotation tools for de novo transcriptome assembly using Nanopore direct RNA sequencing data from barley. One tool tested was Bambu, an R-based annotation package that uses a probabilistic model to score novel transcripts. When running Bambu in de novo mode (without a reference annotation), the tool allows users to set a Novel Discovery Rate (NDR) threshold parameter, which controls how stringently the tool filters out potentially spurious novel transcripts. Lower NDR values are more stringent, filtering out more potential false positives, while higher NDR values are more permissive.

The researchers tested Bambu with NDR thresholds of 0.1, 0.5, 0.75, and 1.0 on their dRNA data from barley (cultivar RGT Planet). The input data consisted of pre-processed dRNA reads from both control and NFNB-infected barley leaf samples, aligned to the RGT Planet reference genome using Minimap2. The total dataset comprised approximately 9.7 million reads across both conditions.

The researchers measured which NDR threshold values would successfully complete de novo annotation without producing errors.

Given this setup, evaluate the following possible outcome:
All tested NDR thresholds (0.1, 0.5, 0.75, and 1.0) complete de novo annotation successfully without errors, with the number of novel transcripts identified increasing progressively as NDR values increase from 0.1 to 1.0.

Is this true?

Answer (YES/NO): NO